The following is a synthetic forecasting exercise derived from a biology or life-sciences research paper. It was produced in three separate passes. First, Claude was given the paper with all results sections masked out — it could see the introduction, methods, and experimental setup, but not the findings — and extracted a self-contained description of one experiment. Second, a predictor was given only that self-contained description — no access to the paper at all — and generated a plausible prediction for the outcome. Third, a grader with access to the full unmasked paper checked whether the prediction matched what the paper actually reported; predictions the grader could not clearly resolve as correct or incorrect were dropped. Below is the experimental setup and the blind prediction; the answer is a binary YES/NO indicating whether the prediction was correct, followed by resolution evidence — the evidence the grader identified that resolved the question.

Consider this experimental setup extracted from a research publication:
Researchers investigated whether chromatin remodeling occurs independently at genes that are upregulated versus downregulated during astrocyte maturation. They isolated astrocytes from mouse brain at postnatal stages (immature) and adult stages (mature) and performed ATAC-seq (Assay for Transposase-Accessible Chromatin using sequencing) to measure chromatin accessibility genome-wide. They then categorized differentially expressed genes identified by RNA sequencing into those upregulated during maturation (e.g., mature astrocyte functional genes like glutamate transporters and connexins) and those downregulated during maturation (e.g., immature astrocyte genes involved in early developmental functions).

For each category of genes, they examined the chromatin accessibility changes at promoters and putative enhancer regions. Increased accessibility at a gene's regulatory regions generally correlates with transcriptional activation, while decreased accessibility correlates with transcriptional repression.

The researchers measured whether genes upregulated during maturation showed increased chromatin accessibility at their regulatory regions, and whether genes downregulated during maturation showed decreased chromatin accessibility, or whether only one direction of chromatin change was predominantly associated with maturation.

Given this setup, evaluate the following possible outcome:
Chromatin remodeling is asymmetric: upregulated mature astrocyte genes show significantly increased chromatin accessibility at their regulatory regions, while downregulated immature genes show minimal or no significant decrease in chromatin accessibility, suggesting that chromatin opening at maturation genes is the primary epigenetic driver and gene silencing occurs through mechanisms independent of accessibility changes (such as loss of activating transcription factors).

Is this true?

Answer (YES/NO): NO